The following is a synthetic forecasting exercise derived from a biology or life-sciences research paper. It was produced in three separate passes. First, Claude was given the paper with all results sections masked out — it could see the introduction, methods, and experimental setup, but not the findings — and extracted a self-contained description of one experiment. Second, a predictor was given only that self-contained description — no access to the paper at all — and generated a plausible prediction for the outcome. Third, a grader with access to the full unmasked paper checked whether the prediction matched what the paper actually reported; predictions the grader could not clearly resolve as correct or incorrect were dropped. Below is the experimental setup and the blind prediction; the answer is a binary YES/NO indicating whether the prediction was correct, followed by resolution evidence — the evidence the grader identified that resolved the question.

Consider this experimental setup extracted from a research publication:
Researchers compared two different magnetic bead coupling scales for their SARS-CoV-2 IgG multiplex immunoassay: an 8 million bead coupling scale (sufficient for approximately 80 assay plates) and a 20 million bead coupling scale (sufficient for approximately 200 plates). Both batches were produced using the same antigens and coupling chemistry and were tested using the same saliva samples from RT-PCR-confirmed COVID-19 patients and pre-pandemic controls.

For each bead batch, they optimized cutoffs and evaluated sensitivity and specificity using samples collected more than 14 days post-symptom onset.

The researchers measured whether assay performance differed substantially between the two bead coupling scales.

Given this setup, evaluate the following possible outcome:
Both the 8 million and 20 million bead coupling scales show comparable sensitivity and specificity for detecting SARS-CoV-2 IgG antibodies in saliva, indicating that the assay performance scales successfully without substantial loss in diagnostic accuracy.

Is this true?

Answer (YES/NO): YES